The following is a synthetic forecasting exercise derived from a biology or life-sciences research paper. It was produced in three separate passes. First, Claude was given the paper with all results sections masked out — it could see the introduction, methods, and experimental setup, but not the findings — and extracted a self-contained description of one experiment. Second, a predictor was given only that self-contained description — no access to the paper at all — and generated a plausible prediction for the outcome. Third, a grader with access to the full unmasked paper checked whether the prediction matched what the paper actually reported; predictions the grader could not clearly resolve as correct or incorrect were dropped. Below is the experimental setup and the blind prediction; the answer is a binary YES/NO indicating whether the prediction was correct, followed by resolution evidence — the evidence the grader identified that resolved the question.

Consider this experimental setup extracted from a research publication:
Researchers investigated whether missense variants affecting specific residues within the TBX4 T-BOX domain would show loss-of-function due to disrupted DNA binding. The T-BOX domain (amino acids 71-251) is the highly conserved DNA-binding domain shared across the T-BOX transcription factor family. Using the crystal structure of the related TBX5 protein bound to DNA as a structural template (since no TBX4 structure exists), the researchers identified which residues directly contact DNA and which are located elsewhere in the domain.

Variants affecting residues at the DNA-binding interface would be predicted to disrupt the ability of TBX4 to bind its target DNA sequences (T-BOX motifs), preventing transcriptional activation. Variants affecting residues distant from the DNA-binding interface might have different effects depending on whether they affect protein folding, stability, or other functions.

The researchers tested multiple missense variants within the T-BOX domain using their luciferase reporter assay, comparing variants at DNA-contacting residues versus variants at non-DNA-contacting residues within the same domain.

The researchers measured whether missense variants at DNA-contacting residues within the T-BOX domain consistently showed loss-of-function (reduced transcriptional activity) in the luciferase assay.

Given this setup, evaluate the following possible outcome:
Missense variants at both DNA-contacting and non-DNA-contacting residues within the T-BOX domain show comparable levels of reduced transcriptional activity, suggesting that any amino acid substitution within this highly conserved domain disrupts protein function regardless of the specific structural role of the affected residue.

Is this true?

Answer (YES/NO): NO